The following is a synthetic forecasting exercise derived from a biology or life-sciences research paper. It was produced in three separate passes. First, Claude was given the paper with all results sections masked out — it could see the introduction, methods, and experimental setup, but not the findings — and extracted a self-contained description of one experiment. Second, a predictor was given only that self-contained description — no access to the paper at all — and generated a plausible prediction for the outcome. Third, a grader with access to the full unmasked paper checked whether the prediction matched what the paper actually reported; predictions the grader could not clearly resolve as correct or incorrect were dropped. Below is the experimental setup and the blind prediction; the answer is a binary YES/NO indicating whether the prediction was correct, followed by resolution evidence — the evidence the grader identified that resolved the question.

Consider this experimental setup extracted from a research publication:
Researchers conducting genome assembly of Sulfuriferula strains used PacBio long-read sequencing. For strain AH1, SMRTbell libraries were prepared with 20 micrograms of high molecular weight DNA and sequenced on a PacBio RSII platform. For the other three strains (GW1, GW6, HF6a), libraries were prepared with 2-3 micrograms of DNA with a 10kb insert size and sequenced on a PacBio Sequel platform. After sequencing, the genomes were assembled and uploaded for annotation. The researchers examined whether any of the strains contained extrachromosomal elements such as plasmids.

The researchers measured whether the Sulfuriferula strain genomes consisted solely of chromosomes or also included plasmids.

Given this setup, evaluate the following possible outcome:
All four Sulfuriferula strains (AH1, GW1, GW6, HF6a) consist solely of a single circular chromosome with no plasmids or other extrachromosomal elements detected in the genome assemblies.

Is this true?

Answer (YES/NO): NO